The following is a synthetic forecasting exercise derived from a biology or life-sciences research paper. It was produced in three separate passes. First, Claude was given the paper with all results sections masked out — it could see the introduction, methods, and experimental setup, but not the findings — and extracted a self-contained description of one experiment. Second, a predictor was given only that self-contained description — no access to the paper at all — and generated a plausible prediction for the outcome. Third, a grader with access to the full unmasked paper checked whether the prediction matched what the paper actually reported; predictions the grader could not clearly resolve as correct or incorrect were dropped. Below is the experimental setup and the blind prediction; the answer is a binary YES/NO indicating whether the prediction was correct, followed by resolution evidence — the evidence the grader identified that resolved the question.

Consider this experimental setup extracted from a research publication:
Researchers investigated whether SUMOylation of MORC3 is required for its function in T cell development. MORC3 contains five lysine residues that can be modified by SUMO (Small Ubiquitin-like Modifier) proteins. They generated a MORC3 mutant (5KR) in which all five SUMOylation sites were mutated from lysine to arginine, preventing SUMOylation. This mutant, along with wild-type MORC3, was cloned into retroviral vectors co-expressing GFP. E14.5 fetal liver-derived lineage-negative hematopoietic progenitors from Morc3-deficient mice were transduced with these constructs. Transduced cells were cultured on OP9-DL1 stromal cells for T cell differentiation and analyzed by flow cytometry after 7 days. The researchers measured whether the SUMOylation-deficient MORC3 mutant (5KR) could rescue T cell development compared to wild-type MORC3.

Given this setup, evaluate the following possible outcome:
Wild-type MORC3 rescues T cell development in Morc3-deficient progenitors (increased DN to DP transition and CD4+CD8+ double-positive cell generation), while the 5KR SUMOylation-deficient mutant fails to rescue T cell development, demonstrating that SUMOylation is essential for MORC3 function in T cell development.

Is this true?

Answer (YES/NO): NO